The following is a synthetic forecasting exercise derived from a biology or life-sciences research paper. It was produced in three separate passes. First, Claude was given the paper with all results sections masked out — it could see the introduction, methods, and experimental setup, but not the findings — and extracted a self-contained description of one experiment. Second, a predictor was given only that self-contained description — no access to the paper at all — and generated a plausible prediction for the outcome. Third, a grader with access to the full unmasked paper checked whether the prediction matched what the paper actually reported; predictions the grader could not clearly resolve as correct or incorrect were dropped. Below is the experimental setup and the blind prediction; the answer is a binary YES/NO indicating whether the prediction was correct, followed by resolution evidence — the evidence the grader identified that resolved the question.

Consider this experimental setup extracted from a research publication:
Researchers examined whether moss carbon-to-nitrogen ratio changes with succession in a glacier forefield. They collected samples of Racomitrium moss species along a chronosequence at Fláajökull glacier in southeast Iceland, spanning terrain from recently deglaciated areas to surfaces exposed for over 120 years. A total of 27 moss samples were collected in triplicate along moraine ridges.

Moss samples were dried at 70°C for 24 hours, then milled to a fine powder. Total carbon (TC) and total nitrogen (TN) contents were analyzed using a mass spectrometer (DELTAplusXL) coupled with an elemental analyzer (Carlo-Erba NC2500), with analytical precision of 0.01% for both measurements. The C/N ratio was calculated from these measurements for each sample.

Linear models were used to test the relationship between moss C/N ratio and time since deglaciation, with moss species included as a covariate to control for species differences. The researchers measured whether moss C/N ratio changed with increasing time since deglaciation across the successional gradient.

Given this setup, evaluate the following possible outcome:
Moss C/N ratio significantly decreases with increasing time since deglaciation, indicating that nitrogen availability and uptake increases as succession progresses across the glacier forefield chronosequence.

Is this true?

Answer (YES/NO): NO